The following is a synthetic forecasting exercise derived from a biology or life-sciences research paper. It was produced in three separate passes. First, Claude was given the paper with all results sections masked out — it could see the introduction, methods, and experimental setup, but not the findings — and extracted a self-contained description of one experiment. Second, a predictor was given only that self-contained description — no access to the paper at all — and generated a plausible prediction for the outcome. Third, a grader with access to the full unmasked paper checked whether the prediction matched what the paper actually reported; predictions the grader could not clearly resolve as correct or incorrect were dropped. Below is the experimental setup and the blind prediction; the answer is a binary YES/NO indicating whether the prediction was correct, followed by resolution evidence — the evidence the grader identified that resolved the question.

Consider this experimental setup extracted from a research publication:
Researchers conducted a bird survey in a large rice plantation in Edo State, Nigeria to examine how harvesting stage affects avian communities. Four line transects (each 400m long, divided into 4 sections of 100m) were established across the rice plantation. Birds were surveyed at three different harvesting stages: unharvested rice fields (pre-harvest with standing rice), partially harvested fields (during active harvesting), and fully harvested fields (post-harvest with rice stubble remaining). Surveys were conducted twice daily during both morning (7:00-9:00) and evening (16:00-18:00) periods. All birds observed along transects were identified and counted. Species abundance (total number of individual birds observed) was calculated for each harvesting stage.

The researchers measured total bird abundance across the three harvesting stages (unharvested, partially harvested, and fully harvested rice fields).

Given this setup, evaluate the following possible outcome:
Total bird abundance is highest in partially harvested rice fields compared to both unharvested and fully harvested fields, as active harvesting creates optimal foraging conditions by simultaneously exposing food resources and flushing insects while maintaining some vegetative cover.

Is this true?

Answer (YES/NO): NO